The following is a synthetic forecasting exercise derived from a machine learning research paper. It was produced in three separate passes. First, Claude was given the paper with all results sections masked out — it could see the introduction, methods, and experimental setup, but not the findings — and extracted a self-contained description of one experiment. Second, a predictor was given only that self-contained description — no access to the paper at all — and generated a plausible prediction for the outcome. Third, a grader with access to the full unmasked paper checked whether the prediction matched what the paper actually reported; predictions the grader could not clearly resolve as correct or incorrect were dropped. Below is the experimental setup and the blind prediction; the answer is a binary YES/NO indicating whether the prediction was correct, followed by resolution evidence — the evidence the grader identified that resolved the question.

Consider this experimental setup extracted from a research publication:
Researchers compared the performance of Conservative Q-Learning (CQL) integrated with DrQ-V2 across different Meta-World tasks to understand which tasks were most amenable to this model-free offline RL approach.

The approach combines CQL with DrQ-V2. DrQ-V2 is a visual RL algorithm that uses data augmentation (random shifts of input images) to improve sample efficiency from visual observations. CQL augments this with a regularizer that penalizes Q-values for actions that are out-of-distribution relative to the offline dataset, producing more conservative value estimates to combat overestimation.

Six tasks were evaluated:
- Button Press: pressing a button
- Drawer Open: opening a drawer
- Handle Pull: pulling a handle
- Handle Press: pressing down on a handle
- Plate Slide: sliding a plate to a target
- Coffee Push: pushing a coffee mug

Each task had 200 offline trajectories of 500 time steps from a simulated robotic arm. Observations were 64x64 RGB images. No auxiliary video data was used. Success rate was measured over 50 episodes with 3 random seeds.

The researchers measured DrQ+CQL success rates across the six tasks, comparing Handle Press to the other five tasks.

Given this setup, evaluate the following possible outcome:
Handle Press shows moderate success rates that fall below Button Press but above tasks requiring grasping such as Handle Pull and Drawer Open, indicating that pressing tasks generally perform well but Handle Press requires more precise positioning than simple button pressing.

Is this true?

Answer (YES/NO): NO